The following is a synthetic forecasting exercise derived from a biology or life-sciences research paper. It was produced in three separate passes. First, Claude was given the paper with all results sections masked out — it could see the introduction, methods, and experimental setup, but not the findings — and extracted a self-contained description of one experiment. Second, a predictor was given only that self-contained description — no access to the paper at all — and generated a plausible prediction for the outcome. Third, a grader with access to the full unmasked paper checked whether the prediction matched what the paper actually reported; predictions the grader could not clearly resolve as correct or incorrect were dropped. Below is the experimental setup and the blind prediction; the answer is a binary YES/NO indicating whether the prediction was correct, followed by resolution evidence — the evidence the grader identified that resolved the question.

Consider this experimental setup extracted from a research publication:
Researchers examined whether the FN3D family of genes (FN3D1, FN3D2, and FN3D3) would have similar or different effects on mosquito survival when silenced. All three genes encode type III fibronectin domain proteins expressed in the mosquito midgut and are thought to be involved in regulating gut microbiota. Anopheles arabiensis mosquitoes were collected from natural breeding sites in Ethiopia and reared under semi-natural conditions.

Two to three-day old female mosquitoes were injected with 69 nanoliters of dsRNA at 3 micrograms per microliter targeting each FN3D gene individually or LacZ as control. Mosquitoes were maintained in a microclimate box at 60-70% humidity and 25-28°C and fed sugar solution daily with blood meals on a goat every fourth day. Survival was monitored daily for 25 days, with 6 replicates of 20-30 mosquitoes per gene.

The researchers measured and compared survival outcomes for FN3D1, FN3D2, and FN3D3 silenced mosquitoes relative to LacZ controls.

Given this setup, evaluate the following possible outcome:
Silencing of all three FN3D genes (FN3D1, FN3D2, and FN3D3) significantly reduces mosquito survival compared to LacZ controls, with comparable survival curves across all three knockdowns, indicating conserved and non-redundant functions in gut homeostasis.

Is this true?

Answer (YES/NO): NO